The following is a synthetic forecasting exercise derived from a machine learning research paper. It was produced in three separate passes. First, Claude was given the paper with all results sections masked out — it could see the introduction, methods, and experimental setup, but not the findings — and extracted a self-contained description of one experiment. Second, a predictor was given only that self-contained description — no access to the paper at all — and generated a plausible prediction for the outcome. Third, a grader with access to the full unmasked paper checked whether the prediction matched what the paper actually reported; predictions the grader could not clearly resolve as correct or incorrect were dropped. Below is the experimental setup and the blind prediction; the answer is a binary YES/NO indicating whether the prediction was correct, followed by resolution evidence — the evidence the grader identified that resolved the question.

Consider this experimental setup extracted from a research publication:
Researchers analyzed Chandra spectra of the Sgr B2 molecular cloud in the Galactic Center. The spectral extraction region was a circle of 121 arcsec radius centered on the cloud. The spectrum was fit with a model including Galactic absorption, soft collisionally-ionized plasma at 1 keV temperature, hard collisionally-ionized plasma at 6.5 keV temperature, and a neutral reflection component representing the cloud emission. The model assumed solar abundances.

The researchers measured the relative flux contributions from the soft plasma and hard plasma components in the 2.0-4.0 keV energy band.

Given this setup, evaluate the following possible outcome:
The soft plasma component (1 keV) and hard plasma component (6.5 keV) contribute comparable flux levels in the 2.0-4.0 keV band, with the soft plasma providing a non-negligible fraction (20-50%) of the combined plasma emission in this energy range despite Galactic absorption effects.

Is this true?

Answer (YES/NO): NO